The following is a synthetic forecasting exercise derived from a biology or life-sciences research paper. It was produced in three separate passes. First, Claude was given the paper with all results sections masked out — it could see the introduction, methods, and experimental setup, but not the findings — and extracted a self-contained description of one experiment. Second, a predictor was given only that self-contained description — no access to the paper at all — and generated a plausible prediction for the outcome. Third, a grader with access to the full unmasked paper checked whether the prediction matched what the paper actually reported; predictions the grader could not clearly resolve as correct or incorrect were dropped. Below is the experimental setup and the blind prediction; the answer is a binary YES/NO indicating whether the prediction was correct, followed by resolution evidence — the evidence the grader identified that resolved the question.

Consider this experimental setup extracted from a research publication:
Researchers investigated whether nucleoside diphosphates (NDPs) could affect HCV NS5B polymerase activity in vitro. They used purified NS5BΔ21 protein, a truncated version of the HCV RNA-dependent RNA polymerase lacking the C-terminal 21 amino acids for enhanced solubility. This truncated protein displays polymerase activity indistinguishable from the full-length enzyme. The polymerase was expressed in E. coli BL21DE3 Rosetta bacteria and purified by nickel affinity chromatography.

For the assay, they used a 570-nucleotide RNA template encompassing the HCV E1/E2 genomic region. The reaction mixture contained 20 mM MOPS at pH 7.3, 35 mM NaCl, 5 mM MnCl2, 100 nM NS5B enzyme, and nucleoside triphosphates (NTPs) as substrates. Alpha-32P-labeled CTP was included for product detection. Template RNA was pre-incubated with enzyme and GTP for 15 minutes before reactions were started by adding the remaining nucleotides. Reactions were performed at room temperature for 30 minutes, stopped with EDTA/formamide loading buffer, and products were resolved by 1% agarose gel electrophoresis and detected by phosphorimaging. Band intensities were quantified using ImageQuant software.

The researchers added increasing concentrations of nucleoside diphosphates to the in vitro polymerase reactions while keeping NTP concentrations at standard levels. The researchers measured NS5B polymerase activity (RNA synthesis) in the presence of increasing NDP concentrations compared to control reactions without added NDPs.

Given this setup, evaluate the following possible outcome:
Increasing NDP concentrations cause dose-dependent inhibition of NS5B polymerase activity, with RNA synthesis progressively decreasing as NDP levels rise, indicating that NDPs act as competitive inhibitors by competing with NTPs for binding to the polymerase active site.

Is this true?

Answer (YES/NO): NO